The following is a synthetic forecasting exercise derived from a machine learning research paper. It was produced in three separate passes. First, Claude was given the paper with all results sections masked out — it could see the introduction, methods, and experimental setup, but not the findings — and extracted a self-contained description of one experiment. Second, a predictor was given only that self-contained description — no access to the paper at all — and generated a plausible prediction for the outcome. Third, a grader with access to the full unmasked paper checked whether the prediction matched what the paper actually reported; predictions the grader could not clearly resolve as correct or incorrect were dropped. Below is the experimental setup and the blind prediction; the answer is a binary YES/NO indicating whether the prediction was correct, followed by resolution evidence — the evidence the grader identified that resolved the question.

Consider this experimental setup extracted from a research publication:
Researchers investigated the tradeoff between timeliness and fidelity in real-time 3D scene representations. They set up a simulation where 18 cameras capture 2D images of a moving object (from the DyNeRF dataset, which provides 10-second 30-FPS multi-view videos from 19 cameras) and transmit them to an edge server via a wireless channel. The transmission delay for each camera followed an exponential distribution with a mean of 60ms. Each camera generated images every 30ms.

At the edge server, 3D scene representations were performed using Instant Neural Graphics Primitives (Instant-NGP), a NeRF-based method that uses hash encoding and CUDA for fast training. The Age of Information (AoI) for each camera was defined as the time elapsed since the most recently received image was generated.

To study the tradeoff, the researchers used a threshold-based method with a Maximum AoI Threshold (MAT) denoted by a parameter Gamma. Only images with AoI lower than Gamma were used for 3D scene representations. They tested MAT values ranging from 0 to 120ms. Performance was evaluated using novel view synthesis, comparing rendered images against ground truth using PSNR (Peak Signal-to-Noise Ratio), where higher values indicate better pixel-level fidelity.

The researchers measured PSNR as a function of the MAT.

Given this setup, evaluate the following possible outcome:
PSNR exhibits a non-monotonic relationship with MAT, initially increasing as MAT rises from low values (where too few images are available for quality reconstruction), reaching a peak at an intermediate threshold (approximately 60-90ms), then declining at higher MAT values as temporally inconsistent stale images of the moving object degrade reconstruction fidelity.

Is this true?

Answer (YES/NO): NO